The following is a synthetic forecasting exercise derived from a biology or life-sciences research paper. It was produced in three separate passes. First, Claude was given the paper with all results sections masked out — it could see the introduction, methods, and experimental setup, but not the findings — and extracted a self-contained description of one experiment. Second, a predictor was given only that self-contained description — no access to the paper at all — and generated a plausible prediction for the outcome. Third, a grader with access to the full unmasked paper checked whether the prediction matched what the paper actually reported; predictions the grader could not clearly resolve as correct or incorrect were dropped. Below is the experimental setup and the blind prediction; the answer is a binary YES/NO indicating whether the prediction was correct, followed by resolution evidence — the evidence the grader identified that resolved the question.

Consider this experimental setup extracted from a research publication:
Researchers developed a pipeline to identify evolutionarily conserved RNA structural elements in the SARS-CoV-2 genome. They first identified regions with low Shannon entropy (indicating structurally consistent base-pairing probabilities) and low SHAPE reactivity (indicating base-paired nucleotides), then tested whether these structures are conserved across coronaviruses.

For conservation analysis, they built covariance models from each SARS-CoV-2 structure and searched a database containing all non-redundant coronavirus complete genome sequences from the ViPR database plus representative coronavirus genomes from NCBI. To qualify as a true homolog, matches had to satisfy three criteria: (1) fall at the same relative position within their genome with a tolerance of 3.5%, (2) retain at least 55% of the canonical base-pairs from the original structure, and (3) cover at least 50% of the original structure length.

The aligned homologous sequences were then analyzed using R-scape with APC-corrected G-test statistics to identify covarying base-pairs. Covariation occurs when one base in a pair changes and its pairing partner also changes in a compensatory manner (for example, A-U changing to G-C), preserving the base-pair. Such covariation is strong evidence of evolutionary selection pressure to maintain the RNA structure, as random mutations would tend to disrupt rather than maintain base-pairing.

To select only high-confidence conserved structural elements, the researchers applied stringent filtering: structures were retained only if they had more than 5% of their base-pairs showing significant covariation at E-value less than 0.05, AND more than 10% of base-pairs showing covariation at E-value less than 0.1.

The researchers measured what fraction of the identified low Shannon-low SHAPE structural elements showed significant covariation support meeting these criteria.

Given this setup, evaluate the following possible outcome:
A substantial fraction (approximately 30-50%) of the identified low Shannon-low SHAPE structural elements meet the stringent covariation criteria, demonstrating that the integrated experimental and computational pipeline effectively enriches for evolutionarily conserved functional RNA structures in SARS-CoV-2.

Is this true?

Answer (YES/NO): NO